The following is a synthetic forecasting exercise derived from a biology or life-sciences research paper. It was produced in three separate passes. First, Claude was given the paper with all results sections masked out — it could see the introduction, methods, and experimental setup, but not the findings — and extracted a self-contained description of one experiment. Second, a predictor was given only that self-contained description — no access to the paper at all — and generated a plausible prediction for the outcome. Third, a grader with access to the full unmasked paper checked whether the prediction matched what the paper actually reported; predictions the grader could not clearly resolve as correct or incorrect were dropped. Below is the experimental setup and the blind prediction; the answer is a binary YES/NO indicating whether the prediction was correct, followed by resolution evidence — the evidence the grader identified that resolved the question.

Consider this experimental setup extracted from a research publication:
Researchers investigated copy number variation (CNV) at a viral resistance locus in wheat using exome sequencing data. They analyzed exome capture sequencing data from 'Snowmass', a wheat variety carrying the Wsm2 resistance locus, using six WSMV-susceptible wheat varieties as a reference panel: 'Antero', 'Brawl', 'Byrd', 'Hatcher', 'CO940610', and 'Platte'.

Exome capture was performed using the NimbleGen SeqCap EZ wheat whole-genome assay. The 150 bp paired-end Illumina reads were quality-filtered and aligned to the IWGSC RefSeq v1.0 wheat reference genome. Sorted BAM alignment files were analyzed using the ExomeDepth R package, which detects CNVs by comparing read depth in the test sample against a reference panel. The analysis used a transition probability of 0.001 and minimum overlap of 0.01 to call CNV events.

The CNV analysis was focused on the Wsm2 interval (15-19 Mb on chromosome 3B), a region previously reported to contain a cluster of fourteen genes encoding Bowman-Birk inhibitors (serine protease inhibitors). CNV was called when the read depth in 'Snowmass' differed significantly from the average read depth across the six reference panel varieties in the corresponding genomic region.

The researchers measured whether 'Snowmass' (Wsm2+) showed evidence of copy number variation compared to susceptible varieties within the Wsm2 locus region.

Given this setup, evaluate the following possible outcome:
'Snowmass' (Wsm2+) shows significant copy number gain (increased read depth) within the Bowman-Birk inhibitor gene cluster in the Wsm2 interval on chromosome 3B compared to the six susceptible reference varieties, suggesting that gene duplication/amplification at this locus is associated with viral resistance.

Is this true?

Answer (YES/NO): NO